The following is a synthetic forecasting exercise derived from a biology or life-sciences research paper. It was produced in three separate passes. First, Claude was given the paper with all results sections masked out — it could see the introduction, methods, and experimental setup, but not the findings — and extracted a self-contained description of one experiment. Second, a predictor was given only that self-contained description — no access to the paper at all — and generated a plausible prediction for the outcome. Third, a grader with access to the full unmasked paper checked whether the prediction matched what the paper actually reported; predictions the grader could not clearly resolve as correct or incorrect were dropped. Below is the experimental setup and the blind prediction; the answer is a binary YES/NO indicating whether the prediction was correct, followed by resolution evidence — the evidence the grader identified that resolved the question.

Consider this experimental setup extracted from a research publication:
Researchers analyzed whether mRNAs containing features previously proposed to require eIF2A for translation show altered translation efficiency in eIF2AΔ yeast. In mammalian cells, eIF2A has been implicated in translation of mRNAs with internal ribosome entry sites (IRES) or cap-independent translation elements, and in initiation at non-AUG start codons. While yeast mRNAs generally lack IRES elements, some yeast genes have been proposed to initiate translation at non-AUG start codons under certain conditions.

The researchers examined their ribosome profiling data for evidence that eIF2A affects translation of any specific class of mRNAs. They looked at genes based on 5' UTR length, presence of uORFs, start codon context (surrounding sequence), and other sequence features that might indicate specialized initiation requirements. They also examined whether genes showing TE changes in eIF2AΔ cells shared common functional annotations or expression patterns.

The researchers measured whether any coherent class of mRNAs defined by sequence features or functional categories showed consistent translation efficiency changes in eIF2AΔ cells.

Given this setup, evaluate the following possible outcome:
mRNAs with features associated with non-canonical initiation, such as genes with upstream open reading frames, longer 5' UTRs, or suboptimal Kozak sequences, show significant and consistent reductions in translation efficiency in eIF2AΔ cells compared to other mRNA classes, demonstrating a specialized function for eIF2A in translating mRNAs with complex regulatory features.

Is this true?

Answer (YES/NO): NO